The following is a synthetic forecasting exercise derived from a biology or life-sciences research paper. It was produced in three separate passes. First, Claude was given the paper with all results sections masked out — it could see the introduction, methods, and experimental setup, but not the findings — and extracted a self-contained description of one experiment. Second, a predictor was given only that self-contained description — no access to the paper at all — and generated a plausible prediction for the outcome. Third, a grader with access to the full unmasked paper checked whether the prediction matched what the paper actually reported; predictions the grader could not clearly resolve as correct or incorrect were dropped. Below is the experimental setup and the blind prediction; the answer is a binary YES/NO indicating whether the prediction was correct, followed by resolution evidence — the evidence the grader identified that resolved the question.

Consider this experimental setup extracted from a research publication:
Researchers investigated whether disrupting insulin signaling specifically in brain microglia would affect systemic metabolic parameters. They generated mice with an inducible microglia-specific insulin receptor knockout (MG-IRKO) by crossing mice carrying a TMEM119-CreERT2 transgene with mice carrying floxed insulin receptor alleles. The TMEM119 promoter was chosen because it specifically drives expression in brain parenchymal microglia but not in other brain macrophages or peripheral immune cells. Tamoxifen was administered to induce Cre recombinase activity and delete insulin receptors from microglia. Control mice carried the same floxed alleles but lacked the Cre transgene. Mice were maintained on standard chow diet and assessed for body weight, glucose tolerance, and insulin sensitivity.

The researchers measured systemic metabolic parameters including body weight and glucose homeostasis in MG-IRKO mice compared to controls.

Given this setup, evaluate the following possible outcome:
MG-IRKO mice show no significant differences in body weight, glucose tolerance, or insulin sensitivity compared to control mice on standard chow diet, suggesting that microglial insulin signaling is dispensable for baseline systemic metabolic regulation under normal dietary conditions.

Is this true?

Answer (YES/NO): NO